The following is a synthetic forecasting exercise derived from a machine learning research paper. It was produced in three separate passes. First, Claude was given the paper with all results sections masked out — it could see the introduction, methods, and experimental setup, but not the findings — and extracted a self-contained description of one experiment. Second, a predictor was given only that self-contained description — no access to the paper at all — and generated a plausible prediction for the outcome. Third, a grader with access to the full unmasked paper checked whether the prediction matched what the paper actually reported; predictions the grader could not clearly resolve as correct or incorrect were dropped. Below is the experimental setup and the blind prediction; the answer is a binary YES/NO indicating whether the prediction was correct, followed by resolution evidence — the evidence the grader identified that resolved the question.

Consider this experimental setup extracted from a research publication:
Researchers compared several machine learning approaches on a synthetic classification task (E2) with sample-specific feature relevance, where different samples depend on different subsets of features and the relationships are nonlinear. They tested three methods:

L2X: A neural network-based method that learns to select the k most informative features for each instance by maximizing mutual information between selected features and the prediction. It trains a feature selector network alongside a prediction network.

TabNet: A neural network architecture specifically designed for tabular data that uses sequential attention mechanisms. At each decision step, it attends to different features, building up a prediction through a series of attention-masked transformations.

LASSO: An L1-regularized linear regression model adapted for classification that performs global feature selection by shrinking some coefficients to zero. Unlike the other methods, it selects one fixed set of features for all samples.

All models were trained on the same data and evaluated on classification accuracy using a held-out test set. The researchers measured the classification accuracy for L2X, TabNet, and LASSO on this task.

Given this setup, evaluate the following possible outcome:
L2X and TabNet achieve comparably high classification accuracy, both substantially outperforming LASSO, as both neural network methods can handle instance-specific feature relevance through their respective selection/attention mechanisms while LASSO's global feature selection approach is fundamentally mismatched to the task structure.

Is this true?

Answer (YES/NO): NO